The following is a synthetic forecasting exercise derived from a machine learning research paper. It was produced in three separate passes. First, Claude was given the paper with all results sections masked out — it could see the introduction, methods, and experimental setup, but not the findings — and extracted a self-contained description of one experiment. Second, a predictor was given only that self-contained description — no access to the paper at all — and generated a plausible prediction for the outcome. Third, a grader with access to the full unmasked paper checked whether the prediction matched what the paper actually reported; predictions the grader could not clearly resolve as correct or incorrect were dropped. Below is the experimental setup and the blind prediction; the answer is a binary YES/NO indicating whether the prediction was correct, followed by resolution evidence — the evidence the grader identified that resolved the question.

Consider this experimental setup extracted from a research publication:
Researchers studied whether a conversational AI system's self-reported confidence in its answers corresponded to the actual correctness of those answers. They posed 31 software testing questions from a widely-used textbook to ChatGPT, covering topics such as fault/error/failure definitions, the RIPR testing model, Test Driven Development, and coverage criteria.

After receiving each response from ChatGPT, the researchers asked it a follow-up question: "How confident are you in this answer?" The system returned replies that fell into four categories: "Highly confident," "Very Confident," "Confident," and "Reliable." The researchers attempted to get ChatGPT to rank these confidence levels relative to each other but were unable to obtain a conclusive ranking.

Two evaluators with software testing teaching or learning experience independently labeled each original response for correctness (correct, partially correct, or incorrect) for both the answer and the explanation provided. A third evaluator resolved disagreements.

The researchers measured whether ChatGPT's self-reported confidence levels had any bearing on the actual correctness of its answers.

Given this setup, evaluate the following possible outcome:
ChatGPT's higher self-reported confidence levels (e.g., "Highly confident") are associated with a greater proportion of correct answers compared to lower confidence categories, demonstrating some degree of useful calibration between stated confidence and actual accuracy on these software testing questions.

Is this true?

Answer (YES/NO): NO